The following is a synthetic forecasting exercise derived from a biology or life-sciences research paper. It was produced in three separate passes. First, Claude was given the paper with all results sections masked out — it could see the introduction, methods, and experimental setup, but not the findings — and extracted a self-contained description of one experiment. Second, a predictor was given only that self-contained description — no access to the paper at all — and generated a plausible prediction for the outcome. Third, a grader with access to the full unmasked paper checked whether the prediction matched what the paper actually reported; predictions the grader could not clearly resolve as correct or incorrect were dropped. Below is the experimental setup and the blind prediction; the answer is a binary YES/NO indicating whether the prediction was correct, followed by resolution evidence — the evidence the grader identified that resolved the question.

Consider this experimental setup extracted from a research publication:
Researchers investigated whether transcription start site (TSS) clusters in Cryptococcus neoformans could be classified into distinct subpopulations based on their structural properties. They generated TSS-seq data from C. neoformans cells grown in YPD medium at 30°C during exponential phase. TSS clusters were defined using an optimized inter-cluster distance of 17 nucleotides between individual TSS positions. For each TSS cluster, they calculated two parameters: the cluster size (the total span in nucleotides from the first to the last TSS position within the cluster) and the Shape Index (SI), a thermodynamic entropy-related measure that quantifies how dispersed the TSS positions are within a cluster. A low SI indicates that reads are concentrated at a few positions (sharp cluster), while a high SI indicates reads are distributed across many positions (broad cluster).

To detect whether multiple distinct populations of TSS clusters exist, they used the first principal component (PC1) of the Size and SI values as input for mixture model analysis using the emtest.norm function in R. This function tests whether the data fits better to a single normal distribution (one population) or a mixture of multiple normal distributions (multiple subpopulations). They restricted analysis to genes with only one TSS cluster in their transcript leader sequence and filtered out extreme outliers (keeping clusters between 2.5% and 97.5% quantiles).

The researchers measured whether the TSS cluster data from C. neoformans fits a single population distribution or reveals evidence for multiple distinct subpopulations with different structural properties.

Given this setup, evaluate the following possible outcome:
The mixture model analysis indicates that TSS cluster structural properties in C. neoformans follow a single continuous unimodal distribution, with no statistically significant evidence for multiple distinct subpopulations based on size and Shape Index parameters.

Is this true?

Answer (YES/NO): NO